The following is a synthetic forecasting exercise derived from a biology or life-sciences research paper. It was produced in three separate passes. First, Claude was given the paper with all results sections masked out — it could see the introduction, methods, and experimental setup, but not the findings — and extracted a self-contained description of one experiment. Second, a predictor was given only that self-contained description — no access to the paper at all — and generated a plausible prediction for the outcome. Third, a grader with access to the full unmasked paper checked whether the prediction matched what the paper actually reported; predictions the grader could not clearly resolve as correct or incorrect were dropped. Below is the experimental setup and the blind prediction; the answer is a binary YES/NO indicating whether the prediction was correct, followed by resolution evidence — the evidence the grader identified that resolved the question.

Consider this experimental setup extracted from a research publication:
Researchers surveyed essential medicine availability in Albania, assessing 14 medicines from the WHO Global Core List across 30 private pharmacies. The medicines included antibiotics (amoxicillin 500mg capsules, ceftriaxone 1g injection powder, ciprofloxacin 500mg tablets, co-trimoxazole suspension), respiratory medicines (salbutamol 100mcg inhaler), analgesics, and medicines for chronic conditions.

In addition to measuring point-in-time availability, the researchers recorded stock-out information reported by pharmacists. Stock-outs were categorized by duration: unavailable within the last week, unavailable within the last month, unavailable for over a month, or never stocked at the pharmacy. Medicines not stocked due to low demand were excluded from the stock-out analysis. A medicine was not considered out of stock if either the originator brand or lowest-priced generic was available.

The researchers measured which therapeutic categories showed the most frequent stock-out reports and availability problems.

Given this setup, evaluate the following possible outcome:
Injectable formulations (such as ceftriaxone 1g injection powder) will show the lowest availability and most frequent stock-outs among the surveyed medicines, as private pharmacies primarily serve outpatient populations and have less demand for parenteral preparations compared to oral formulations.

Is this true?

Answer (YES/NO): NO